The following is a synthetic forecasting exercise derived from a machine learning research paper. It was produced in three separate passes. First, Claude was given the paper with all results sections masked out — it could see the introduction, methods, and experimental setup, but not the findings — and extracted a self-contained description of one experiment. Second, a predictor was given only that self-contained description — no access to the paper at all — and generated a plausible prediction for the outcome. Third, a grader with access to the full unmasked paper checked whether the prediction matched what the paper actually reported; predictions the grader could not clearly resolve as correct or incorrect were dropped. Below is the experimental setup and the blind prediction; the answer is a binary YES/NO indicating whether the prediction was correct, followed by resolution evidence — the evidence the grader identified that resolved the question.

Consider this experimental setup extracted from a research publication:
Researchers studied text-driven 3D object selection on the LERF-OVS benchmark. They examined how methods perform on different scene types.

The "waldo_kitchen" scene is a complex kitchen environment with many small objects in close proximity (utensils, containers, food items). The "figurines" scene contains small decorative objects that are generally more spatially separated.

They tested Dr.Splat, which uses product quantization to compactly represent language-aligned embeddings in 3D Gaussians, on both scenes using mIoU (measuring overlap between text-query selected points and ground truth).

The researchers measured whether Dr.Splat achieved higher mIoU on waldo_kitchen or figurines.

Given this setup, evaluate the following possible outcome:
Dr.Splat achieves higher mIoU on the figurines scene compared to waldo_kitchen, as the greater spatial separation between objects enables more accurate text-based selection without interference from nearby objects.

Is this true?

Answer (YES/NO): YES